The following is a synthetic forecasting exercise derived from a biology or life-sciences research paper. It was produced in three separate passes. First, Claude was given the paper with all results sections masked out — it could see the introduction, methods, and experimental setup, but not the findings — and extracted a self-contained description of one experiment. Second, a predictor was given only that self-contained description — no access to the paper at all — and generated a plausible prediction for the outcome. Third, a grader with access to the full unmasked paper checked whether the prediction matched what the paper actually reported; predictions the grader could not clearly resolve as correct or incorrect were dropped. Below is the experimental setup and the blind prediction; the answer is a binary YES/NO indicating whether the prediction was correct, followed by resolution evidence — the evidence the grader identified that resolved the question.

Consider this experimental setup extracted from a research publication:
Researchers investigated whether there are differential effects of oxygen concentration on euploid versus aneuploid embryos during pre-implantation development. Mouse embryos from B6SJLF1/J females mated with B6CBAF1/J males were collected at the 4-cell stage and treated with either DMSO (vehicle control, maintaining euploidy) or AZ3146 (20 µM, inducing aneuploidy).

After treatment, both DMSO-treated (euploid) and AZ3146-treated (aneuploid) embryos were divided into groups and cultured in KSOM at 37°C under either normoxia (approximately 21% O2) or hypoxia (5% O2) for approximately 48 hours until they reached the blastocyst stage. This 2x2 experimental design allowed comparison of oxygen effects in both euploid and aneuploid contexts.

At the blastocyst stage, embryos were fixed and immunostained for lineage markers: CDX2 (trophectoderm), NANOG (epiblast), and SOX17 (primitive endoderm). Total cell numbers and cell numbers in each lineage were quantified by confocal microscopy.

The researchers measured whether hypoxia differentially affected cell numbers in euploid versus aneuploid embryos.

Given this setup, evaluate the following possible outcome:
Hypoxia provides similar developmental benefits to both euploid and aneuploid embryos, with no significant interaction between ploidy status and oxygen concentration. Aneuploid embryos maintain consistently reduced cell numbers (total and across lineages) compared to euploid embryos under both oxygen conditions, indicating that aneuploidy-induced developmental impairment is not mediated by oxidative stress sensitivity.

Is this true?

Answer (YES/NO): NO